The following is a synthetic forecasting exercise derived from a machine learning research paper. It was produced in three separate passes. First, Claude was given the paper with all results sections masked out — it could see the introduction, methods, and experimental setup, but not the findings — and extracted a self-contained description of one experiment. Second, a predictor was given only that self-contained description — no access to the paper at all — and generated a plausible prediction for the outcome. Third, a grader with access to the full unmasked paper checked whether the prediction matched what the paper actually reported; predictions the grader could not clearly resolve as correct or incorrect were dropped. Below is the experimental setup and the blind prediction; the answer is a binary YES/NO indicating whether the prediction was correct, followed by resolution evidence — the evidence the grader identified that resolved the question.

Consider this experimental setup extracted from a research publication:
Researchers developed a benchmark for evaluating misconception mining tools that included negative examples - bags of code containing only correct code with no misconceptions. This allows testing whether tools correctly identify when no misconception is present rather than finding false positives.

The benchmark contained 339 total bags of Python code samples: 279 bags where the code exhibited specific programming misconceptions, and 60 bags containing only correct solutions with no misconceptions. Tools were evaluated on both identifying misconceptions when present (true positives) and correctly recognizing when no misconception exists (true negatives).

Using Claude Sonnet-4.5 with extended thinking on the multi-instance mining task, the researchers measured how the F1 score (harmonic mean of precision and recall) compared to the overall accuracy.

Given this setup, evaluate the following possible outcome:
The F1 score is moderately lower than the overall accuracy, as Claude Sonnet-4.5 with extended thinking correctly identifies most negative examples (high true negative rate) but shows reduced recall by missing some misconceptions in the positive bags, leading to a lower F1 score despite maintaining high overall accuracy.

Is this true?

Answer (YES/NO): NO